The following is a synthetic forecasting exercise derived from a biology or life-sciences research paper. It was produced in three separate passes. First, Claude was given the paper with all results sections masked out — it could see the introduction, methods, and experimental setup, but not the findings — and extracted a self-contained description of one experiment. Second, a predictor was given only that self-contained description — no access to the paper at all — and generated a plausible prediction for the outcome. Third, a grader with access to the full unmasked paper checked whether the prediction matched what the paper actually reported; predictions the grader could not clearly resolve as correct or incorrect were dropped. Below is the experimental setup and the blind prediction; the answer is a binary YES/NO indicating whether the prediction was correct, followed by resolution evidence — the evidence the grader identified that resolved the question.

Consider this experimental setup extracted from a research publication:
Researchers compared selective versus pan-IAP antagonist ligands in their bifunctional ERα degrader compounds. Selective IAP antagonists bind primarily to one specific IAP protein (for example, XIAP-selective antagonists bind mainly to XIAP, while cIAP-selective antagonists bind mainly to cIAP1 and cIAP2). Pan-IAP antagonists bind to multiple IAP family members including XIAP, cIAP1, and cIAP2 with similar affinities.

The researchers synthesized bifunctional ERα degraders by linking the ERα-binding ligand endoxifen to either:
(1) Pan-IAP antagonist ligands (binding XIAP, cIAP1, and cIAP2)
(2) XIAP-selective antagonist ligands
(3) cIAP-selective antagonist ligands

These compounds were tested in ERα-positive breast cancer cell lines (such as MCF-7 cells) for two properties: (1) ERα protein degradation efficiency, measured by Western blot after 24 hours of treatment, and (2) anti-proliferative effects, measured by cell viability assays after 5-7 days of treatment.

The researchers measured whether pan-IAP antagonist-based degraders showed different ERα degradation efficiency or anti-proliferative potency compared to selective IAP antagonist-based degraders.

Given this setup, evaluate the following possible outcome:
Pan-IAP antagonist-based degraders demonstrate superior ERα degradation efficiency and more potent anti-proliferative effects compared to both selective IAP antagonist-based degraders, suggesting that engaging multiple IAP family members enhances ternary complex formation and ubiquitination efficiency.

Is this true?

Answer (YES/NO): NO